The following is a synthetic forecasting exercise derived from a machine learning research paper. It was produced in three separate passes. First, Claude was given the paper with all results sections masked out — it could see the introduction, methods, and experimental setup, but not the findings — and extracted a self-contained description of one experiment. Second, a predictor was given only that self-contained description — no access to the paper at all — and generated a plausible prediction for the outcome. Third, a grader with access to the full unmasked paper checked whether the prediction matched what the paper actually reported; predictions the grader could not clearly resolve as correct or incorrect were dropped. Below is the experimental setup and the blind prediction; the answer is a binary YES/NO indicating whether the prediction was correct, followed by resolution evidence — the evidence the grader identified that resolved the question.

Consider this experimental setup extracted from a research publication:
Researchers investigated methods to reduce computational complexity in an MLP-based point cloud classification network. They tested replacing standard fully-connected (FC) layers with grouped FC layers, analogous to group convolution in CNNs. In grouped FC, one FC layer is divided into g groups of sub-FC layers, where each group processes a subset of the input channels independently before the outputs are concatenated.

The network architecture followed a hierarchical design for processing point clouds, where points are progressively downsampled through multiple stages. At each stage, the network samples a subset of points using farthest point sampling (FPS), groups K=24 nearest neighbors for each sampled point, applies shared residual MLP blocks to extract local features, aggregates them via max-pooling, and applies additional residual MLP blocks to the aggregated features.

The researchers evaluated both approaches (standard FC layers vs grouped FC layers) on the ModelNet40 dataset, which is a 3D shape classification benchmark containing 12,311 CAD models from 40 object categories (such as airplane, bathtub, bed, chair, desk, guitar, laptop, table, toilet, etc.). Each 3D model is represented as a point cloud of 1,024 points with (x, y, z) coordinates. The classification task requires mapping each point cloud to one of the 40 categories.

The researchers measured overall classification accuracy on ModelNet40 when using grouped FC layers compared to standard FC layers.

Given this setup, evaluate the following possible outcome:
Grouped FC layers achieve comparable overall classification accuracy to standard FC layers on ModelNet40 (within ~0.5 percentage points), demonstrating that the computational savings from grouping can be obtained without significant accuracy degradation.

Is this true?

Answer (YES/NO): NO